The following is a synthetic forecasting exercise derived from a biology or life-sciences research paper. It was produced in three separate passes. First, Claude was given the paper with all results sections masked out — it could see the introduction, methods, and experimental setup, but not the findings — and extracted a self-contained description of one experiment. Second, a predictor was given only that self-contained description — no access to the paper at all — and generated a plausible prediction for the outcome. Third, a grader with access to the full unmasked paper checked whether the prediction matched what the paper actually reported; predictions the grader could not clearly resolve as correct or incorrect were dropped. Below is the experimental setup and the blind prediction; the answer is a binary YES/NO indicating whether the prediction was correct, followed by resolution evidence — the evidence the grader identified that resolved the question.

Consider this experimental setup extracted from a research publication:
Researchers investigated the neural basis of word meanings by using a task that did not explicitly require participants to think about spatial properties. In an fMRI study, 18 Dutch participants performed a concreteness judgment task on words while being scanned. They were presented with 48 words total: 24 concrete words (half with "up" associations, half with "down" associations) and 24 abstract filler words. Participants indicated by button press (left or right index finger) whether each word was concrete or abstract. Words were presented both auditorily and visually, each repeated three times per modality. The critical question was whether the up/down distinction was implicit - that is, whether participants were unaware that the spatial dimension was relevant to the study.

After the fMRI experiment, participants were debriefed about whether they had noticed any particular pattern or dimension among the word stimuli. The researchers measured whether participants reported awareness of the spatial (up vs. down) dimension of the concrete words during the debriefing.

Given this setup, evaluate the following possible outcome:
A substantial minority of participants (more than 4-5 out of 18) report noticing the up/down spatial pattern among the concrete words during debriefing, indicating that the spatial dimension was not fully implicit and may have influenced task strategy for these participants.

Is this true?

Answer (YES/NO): NO